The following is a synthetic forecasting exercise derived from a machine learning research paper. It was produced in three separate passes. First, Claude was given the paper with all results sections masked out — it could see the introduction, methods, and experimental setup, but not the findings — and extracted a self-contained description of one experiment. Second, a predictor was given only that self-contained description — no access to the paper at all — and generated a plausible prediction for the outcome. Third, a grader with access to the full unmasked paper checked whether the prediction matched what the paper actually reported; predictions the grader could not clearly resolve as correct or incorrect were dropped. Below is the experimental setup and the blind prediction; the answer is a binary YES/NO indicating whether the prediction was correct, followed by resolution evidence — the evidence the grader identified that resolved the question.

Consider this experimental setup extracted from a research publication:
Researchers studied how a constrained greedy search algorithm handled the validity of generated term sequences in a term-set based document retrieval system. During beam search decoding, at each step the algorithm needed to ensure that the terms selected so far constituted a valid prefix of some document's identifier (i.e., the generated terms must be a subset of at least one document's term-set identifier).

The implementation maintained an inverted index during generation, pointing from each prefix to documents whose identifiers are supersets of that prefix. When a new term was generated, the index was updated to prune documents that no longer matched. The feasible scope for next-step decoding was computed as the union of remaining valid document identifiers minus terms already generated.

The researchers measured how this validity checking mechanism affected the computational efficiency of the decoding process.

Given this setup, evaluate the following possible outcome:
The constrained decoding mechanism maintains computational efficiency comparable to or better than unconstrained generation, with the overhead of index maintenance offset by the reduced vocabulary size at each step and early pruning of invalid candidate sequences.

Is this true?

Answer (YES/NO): NO